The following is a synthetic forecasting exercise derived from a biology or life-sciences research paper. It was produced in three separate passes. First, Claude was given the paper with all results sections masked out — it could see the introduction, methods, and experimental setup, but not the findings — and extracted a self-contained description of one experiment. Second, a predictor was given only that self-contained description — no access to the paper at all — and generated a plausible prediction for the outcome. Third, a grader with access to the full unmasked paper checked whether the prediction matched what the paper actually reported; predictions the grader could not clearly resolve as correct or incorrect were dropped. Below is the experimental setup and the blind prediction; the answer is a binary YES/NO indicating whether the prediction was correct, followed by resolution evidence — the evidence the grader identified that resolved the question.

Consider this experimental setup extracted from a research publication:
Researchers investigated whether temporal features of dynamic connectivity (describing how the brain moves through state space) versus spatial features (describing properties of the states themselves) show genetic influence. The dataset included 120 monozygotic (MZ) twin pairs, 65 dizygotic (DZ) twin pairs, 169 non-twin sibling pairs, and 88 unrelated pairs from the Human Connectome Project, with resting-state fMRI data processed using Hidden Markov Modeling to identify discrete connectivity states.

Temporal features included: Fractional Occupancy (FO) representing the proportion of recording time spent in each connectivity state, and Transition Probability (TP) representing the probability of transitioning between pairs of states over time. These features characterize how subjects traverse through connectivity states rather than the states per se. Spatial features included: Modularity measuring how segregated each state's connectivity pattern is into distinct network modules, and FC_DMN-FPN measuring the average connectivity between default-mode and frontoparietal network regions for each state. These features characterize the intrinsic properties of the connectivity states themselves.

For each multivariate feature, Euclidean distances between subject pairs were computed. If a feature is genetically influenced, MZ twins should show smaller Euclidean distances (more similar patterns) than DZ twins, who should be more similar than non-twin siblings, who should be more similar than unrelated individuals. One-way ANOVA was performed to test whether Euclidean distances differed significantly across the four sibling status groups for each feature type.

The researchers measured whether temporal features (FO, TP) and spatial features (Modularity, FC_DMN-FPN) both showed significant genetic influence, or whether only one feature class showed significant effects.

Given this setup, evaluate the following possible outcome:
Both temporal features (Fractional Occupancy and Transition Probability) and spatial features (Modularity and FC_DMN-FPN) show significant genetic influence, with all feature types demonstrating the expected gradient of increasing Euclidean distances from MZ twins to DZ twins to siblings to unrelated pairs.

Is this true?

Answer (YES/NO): NO